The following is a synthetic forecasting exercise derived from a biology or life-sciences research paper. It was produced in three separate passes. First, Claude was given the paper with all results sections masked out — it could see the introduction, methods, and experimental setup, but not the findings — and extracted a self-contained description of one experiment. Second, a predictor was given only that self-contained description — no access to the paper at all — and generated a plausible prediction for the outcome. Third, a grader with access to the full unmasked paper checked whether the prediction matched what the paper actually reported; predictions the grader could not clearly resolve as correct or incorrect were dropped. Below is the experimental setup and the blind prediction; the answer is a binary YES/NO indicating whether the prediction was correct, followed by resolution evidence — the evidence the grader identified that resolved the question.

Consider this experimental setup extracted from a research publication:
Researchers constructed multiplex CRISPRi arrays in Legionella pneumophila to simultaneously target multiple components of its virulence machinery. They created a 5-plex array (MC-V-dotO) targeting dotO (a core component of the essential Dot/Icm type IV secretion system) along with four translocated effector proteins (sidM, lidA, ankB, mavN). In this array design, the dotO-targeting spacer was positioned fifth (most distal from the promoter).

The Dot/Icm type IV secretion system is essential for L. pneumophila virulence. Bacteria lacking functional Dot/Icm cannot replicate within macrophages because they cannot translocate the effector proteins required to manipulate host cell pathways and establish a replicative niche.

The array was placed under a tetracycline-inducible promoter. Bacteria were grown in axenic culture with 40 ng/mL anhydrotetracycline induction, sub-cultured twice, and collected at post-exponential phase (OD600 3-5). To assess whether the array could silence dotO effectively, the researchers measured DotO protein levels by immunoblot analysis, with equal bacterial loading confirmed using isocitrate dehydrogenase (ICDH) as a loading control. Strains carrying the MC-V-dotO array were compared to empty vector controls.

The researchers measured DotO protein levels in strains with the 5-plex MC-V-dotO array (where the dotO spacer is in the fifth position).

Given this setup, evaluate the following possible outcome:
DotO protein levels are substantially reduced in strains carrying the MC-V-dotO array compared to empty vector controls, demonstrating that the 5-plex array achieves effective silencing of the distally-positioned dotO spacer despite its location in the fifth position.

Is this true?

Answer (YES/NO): NO